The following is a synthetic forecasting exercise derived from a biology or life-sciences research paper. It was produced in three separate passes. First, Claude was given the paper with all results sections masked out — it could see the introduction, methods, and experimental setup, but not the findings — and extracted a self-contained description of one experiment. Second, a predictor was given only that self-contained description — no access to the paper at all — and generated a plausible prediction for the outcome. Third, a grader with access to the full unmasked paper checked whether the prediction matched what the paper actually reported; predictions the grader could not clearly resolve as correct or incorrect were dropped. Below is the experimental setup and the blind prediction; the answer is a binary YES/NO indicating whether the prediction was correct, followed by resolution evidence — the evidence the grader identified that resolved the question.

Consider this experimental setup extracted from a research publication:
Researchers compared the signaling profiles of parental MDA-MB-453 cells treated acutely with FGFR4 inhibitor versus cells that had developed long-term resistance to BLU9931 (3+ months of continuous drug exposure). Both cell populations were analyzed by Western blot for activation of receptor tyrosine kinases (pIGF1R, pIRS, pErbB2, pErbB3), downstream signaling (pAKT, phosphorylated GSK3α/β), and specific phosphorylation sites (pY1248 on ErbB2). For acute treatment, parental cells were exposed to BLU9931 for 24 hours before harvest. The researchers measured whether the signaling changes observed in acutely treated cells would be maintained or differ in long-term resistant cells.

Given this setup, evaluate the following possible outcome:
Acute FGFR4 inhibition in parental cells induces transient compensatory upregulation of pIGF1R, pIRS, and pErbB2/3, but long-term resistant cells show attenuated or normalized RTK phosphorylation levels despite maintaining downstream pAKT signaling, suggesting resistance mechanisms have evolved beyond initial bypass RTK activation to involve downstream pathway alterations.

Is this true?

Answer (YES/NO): NO